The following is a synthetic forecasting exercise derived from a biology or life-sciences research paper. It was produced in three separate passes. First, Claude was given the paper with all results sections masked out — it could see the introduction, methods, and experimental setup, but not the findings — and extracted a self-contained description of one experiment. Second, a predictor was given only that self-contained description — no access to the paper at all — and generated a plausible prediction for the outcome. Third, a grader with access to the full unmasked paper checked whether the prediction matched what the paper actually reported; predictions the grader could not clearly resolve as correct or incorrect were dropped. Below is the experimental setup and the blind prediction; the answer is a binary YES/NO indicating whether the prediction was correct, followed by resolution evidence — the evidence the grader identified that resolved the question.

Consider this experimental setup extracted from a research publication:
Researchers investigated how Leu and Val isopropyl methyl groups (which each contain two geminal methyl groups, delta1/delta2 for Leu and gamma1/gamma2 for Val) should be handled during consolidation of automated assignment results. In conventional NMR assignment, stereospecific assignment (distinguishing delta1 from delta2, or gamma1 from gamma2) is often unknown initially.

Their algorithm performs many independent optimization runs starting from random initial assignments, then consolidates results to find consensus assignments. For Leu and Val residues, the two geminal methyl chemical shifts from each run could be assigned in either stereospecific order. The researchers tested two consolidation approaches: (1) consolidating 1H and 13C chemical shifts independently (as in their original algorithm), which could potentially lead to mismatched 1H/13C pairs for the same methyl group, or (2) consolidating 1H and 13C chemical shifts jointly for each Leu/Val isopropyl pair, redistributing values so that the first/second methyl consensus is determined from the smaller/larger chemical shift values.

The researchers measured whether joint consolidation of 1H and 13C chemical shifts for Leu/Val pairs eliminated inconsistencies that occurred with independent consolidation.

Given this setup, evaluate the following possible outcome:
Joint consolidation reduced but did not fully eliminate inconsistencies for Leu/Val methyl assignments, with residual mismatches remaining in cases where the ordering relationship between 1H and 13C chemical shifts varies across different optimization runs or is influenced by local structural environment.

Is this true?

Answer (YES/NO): NO